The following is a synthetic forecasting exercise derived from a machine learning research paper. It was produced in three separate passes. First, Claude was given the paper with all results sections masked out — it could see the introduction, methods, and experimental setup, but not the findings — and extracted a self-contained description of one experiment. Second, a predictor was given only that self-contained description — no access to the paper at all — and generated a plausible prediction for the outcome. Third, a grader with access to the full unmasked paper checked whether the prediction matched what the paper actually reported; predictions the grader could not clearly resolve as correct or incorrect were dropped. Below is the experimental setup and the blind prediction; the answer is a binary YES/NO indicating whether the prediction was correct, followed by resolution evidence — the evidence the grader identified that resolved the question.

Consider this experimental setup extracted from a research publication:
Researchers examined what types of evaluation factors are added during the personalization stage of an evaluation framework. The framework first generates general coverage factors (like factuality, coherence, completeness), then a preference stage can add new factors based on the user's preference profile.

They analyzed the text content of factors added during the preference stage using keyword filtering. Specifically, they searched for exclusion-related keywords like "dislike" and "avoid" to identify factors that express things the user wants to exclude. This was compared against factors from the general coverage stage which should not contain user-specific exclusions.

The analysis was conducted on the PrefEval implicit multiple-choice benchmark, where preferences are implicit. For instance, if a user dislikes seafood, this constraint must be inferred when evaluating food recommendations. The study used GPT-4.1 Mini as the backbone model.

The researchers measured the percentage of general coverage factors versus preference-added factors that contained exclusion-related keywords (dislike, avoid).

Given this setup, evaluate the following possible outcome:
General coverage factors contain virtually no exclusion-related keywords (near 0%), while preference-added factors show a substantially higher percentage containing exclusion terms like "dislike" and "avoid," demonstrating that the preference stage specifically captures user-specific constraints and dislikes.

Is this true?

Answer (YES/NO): YES